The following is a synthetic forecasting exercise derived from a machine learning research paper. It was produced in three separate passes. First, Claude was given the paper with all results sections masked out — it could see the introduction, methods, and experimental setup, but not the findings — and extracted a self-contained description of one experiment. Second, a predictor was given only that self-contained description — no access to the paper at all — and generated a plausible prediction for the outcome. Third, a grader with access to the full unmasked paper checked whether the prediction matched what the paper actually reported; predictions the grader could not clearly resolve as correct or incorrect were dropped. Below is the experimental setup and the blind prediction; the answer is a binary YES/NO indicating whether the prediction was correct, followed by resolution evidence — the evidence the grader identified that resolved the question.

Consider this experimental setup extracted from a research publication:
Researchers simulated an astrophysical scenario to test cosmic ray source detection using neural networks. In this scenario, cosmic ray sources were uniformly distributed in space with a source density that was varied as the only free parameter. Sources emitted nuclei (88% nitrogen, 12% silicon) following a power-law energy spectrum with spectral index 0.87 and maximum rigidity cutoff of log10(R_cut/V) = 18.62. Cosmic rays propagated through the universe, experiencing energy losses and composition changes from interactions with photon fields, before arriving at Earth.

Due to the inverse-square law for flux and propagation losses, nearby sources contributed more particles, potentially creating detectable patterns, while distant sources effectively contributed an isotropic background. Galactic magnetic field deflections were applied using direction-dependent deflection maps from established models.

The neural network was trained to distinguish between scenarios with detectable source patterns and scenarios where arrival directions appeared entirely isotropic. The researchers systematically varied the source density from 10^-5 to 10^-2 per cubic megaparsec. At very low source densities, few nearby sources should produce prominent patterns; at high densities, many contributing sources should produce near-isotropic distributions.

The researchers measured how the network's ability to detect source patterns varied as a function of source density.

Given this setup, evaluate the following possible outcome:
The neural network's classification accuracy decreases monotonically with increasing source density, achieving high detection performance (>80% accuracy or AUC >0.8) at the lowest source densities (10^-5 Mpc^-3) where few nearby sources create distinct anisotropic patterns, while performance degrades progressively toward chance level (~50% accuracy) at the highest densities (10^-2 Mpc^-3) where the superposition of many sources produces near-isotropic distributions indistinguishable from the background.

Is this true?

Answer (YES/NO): NO